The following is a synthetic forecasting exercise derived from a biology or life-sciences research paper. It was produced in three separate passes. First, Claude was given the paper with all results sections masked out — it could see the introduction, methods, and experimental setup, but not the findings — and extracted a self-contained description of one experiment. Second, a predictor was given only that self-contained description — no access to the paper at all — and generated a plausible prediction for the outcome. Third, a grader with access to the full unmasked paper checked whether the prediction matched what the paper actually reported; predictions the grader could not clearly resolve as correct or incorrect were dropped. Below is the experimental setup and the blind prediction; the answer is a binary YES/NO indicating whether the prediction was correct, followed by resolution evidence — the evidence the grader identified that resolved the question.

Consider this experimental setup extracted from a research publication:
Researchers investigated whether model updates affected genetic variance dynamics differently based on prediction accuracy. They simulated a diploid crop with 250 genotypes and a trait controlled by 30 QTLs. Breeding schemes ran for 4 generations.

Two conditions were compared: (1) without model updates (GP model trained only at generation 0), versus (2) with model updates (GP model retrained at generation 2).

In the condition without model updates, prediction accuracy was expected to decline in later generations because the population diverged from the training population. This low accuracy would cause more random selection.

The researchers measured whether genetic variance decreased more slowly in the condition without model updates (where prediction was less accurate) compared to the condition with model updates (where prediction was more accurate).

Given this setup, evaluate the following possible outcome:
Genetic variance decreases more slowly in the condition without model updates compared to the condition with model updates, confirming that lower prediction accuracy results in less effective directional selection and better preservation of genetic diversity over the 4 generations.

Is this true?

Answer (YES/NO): YES